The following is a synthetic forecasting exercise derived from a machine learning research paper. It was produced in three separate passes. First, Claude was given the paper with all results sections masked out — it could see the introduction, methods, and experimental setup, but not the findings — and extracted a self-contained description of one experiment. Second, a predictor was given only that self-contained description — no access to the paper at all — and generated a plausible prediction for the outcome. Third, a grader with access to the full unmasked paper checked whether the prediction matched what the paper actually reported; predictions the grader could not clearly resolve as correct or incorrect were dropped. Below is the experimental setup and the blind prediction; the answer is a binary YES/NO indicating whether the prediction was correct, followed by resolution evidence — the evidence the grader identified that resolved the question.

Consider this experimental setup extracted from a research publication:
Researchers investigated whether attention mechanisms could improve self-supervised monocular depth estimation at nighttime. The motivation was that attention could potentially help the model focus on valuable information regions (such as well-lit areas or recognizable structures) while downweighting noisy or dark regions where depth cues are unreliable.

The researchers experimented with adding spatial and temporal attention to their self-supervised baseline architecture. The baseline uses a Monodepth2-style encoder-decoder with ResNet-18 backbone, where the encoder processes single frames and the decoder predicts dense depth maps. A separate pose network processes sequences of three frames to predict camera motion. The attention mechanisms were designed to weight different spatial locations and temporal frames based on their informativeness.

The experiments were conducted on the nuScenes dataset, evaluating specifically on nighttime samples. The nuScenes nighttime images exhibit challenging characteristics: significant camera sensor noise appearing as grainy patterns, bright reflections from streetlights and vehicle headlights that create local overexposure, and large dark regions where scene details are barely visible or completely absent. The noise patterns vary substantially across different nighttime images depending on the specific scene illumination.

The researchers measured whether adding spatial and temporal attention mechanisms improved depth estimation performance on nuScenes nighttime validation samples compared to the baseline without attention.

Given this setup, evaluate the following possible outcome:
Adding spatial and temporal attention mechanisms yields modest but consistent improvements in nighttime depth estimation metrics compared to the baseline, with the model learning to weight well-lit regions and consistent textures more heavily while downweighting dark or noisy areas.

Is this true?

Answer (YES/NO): NO